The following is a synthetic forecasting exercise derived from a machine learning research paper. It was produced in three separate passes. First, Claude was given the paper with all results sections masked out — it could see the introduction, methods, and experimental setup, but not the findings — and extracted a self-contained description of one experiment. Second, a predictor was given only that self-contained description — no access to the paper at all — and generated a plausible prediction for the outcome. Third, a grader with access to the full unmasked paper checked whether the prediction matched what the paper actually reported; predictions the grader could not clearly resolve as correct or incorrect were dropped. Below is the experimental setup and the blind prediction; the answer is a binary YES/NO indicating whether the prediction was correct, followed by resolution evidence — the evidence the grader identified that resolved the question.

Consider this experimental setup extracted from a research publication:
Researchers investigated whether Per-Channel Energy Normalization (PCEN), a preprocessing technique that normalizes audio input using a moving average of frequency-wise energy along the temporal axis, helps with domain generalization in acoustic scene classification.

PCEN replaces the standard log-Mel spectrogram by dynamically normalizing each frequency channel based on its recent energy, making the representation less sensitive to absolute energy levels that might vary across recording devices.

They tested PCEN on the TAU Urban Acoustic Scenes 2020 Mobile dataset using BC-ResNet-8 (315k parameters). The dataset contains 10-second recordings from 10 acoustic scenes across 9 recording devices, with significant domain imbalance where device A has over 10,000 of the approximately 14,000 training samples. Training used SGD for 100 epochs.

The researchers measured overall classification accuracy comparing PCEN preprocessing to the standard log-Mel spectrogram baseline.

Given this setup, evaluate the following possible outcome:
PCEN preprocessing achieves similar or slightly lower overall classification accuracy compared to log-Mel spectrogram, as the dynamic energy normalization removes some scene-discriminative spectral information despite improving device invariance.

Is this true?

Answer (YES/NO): YES